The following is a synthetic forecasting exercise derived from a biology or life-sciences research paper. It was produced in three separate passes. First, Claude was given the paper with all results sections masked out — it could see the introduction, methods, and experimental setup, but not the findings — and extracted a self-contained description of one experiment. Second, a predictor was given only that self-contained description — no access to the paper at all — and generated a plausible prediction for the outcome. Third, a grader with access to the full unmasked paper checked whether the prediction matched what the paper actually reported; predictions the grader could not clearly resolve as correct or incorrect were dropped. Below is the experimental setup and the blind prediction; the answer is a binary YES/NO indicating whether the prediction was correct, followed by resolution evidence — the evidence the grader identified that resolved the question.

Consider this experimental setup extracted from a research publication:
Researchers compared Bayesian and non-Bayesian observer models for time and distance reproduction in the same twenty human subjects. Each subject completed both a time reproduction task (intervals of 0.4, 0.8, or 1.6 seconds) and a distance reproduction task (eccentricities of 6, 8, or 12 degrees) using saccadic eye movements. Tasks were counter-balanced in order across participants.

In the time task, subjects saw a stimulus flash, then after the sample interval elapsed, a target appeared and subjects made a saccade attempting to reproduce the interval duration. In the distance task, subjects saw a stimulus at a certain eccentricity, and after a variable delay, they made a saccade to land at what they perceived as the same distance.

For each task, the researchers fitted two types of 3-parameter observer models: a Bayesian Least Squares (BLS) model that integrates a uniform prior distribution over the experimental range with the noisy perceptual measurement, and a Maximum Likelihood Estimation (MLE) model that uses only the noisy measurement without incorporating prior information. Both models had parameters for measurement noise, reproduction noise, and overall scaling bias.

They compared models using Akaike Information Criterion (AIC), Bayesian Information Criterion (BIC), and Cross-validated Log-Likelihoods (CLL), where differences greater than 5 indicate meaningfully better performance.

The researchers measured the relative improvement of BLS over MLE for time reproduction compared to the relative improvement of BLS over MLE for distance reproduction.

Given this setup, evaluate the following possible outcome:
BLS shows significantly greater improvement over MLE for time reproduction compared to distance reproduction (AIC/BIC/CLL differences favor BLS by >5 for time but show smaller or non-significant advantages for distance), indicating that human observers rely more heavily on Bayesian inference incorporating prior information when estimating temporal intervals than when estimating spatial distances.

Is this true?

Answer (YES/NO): YES